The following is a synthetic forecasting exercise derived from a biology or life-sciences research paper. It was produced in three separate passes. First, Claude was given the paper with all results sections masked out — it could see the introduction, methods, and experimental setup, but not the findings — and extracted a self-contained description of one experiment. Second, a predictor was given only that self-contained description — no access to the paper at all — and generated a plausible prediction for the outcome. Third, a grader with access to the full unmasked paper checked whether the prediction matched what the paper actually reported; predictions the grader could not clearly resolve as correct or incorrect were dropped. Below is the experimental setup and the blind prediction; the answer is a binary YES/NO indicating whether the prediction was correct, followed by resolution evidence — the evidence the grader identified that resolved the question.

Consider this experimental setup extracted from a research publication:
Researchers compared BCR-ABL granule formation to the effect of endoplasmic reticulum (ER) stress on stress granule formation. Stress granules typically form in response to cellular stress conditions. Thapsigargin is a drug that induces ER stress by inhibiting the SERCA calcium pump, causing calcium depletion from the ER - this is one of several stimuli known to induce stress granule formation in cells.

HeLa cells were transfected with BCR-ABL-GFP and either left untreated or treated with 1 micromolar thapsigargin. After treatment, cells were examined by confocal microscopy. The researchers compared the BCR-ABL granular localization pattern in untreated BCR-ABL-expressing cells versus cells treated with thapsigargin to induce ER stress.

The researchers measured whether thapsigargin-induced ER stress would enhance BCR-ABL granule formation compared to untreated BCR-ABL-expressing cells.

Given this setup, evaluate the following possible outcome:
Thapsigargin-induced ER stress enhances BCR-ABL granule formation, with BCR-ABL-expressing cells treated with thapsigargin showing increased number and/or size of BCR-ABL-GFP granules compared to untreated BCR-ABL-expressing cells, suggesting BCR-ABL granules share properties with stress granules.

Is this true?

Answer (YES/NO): YES